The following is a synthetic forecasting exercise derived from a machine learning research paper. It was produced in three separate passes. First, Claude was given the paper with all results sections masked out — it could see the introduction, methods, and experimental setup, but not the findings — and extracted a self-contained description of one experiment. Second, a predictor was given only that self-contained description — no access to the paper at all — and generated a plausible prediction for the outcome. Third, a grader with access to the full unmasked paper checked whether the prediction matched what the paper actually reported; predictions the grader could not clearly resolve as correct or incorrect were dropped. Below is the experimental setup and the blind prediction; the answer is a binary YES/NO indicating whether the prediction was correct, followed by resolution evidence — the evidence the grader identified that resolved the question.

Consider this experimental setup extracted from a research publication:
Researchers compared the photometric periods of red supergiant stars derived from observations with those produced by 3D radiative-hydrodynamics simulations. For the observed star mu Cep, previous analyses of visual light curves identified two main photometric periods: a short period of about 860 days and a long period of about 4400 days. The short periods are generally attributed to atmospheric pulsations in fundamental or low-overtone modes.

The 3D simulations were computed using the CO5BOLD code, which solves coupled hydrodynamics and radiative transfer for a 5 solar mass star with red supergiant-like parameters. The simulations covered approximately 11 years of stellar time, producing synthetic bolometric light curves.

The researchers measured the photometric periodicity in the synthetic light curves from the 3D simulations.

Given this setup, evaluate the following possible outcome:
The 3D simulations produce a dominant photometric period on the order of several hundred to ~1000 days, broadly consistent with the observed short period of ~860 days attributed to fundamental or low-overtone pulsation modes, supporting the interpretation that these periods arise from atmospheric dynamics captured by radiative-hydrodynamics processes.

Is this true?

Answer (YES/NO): NO